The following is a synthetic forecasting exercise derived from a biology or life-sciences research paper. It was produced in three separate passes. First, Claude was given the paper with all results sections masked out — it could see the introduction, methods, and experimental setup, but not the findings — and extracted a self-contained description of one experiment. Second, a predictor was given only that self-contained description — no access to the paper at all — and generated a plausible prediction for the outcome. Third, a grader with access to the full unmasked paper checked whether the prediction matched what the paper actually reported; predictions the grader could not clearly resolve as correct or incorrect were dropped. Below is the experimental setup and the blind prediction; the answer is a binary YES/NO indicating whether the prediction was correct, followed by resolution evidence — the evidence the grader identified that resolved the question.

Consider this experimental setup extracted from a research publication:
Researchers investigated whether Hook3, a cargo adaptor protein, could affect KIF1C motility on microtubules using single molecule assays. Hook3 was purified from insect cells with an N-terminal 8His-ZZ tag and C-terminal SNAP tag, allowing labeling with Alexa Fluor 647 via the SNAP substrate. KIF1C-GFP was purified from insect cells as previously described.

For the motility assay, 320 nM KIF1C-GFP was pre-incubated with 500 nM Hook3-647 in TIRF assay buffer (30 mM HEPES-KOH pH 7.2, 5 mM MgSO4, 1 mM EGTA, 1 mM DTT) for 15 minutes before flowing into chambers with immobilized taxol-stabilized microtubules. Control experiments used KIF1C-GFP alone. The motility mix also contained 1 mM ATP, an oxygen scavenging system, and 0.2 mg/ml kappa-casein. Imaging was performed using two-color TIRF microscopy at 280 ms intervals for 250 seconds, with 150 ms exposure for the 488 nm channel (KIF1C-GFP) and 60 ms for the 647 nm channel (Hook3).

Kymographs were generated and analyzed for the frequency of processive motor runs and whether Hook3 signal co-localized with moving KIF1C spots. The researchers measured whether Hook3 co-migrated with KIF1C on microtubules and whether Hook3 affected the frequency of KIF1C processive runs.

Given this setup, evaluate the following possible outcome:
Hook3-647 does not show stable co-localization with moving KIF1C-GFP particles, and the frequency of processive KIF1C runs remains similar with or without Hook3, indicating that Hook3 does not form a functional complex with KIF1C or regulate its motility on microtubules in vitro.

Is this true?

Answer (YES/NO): NO